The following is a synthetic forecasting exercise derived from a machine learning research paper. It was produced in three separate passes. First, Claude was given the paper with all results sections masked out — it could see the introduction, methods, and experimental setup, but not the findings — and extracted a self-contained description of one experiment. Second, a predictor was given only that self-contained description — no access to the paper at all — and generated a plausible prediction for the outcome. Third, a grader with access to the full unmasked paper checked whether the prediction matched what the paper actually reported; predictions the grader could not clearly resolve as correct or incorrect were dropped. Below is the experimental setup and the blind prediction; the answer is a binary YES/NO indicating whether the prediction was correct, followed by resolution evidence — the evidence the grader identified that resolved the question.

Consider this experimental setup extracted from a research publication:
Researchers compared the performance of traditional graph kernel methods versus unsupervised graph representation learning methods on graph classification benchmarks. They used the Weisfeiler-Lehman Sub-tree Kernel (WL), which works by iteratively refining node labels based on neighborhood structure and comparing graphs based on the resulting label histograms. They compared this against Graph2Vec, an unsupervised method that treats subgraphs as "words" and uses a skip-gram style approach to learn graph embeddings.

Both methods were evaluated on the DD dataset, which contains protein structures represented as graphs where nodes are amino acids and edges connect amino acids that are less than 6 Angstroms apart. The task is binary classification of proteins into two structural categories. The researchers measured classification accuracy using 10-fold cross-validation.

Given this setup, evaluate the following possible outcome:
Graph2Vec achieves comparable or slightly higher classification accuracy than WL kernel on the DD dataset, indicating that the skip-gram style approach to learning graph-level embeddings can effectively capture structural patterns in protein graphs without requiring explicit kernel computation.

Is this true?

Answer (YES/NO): NO